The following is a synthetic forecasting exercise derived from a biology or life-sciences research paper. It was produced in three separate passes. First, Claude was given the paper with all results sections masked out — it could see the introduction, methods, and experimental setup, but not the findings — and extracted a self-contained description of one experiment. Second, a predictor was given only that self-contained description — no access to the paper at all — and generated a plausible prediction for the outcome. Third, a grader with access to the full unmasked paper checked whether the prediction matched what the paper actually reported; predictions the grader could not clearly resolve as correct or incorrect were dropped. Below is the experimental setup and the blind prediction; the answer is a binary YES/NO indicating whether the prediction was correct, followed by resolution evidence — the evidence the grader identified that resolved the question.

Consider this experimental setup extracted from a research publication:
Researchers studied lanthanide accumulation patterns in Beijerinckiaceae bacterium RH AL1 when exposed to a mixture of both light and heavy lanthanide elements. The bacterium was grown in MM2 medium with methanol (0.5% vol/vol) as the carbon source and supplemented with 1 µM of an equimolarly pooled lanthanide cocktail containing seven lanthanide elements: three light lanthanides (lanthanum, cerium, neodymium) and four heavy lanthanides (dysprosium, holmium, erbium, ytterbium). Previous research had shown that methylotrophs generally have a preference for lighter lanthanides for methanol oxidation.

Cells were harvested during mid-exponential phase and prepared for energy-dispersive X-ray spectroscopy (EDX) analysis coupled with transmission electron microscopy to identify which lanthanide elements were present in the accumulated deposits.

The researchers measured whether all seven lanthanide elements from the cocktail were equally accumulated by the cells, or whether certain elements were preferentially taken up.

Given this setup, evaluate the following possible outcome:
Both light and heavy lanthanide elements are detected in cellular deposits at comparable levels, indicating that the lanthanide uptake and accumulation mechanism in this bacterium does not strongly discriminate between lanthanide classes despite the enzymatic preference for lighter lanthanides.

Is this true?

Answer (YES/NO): NO